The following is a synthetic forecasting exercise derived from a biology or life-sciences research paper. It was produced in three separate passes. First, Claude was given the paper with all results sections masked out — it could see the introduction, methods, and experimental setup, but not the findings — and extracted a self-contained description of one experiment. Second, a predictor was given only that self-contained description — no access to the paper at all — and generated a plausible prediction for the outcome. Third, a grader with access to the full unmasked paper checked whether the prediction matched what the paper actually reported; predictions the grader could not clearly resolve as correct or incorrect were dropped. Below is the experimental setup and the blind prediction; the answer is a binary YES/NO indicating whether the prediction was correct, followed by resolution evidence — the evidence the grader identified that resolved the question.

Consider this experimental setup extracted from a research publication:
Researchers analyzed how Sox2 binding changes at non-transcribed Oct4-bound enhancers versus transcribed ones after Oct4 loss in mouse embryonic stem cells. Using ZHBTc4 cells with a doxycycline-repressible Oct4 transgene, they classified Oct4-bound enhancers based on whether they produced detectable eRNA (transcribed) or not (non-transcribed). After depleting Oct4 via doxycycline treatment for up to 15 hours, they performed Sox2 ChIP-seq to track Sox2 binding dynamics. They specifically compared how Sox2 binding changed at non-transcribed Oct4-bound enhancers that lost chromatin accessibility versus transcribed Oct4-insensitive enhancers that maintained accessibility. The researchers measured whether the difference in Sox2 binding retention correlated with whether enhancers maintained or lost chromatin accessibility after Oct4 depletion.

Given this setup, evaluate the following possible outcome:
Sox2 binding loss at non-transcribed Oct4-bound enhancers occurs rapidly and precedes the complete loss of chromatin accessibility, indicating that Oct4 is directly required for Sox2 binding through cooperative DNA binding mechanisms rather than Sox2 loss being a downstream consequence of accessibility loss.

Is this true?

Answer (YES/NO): NO